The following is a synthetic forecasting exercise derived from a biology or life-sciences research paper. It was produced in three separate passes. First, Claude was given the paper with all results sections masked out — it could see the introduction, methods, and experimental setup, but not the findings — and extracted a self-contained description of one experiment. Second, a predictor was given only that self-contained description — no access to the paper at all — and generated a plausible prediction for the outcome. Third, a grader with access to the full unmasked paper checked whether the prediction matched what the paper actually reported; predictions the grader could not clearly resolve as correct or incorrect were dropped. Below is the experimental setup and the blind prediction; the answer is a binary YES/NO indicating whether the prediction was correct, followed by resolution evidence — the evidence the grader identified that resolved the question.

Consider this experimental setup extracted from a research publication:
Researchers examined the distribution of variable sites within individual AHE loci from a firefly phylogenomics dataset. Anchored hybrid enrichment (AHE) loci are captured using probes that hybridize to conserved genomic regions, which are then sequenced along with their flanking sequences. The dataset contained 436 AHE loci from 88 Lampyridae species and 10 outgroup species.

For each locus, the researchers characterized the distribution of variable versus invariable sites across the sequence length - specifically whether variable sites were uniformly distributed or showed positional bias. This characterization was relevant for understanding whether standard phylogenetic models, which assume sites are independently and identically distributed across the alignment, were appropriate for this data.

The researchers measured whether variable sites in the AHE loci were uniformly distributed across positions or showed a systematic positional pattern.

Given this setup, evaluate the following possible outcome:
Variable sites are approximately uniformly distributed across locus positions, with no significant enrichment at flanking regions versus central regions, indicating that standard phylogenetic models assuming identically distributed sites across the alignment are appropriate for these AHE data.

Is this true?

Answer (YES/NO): NO